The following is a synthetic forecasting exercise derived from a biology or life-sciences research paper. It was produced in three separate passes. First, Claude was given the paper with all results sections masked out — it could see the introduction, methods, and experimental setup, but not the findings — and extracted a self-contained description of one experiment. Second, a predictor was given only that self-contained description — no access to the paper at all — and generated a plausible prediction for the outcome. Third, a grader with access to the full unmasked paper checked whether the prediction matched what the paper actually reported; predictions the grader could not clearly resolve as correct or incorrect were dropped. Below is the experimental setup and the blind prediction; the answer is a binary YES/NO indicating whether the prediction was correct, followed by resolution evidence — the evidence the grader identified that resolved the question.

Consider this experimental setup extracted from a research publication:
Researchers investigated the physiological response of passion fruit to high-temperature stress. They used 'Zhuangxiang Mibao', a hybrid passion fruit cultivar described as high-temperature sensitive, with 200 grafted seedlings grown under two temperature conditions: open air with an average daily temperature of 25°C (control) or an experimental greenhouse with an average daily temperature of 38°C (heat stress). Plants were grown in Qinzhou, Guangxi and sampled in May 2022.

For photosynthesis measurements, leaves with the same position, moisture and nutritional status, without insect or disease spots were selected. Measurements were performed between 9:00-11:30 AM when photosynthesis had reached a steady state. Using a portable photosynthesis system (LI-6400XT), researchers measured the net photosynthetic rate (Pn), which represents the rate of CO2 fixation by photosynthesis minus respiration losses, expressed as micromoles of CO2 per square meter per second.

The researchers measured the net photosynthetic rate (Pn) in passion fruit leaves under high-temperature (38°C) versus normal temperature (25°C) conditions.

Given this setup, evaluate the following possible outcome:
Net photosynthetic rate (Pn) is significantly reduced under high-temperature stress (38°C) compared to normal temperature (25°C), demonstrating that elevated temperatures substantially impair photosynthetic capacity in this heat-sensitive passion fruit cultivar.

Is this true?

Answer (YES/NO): YES